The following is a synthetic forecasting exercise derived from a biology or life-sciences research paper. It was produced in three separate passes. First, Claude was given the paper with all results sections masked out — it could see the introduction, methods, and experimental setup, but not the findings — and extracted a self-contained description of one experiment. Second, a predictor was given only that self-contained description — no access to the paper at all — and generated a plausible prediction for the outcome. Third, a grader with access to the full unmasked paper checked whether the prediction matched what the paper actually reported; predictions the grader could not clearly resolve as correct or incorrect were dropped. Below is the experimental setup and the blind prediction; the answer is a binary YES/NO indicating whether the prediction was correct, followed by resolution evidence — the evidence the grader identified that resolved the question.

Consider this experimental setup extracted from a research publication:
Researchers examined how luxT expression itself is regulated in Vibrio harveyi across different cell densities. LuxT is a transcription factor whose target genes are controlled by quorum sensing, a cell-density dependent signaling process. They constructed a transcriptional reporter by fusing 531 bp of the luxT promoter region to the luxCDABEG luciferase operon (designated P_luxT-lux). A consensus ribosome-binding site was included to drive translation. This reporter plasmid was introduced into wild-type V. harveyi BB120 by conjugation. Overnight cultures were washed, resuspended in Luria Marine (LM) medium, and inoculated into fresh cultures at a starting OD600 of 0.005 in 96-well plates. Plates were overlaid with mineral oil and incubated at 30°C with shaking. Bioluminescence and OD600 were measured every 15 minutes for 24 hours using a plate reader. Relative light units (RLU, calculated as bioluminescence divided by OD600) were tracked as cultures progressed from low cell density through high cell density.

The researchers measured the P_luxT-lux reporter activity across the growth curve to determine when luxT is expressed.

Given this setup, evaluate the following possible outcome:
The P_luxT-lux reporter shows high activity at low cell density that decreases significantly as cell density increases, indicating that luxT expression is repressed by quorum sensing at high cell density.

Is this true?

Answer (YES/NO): NO